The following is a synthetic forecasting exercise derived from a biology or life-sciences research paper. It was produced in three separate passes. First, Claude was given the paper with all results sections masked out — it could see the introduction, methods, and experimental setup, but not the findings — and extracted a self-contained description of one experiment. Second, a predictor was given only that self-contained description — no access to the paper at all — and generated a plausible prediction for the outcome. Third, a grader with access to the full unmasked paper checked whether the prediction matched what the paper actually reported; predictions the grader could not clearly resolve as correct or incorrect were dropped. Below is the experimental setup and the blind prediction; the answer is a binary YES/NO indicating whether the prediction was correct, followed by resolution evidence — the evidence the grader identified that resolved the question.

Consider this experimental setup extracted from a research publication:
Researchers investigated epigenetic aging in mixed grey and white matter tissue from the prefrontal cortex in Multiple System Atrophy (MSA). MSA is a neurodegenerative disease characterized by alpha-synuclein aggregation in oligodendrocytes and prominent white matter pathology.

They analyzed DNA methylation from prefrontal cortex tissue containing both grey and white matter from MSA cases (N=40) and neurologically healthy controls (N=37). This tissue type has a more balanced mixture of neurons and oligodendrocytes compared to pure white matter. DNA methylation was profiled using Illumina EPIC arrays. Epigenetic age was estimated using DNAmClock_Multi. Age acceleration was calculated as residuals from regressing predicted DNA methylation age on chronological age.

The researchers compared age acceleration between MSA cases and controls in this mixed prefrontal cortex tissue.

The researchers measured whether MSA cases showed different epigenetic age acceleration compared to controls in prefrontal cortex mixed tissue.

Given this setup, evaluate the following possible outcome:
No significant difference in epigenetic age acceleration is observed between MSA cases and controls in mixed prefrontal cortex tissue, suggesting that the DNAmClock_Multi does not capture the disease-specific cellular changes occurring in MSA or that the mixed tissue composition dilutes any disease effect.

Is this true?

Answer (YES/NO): NO